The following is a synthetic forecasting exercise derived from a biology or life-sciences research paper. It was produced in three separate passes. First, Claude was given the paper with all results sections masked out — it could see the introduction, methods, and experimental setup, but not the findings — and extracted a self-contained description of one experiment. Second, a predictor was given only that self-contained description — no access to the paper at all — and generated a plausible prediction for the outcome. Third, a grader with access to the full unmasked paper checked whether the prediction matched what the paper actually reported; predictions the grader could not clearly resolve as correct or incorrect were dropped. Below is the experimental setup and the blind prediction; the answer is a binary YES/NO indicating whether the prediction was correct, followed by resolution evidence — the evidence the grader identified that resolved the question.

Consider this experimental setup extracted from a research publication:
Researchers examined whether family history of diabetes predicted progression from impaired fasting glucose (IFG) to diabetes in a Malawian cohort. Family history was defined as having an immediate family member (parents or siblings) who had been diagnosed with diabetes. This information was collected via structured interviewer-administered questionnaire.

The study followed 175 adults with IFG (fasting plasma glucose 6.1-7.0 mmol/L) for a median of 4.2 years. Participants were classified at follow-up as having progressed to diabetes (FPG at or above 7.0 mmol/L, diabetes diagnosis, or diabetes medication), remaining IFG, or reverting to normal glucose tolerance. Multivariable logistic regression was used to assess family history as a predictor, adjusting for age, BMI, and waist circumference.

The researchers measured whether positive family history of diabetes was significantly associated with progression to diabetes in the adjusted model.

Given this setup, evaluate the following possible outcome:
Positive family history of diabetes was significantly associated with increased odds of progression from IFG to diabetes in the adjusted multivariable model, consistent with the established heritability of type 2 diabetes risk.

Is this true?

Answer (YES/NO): NO